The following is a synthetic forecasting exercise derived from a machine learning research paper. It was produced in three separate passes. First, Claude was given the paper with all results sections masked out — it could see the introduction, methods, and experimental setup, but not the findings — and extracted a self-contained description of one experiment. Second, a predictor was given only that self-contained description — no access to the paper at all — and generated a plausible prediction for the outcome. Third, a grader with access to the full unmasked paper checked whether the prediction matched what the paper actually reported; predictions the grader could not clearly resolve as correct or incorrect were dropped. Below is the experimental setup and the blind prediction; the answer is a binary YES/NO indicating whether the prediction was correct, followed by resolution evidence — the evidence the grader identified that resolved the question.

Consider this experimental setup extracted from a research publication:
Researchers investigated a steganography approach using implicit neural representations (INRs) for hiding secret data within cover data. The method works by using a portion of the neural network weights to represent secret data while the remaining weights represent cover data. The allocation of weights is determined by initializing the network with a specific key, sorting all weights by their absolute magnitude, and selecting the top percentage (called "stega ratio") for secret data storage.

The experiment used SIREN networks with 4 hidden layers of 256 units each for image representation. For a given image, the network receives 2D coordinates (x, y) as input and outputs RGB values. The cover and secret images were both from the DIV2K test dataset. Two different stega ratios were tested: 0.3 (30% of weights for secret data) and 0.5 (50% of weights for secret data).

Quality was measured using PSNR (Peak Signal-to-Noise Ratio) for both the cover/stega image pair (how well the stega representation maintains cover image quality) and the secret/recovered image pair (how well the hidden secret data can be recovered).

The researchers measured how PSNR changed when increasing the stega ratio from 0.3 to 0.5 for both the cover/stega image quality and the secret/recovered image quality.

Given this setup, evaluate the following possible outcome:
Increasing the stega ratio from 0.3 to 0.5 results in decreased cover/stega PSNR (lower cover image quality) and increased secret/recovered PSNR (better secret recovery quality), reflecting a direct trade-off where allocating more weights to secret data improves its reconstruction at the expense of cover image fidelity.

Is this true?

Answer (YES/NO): YES